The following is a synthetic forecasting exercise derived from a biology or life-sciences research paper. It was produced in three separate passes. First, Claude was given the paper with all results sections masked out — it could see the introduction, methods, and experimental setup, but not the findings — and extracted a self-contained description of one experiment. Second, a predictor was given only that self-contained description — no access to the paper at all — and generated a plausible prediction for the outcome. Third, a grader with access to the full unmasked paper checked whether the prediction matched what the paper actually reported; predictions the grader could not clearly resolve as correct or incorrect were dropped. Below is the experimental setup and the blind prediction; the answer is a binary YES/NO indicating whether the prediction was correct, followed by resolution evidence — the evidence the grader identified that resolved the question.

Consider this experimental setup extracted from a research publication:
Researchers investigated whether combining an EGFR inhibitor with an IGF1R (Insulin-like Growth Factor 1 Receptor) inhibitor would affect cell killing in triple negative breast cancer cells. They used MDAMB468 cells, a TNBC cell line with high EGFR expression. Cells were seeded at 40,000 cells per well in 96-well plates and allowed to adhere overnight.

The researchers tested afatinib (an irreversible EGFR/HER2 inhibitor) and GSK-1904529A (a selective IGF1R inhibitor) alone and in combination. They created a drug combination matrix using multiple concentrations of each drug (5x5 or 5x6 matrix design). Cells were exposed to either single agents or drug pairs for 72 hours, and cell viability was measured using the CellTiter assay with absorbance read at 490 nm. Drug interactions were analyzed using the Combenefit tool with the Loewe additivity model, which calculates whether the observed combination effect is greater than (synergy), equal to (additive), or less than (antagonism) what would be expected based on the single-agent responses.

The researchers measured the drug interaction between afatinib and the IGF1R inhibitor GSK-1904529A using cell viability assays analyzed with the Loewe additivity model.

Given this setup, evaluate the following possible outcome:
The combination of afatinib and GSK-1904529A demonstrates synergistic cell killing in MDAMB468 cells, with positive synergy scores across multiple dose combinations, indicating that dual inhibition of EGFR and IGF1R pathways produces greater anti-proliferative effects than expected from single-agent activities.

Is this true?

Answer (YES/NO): YES